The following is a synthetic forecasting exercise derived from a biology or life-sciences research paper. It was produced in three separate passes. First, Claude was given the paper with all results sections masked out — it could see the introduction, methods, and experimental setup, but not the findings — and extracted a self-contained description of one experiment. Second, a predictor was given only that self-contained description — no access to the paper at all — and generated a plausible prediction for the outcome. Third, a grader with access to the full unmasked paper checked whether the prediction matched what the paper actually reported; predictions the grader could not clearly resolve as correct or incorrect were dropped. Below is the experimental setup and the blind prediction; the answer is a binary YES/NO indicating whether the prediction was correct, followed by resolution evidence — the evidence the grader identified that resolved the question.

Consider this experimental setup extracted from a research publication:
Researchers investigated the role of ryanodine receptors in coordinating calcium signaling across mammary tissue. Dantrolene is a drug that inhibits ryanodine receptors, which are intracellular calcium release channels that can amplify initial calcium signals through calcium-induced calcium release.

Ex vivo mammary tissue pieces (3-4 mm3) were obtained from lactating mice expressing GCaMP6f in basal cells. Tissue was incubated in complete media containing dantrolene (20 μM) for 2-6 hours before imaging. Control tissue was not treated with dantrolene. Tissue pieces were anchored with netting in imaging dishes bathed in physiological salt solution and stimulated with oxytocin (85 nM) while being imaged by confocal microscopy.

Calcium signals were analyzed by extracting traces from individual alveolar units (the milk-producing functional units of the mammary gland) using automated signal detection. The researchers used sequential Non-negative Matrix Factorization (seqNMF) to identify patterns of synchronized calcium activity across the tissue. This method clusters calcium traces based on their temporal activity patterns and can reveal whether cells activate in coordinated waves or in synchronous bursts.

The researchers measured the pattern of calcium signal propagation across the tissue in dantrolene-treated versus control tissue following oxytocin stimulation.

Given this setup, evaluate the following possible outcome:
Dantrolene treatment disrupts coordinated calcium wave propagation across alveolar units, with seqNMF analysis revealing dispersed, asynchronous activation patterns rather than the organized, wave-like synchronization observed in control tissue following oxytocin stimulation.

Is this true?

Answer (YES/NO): NO